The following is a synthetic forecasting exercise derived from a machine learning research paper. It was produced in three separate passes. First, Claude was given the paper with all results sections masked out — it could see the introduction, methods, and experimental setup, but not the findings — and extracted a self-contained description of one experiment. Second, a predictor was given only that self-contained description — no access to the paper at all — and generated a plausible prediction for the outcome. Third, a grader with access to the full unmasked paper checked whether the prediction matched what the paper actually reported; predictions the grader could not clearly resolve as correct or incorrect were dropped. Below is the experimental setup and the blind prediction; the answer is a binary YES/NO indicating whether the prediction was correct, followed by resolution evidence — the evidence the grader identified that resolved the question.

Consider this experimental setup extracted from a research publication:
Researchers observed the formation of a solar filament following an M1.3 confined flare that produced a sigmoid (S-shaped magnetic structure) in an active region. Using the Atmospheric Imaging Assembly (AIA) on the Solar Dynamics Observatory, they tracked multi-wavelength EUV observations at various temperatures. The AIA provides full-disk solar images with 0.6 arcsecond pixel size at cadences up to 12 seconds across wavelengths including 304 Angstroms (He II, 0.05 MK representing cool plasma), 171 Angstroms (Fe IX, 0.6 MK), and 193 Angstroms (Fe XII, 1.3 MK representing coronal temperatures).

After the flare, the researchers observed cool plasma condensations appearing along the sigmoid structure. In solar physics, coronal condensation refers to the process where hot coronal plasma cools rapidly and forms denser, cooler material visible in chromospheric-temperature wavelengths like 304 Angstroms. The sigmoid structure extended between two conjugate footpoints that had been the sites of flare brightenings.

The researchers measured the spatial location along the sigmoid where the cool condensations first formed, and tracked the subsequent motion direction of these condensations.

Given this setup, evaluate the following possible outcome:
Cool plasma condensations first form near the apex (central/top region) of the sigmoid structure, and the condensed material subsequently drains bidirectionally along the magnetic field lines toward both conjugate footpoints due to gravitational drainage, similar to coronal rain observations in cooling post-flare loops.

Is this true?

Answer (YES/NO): YES